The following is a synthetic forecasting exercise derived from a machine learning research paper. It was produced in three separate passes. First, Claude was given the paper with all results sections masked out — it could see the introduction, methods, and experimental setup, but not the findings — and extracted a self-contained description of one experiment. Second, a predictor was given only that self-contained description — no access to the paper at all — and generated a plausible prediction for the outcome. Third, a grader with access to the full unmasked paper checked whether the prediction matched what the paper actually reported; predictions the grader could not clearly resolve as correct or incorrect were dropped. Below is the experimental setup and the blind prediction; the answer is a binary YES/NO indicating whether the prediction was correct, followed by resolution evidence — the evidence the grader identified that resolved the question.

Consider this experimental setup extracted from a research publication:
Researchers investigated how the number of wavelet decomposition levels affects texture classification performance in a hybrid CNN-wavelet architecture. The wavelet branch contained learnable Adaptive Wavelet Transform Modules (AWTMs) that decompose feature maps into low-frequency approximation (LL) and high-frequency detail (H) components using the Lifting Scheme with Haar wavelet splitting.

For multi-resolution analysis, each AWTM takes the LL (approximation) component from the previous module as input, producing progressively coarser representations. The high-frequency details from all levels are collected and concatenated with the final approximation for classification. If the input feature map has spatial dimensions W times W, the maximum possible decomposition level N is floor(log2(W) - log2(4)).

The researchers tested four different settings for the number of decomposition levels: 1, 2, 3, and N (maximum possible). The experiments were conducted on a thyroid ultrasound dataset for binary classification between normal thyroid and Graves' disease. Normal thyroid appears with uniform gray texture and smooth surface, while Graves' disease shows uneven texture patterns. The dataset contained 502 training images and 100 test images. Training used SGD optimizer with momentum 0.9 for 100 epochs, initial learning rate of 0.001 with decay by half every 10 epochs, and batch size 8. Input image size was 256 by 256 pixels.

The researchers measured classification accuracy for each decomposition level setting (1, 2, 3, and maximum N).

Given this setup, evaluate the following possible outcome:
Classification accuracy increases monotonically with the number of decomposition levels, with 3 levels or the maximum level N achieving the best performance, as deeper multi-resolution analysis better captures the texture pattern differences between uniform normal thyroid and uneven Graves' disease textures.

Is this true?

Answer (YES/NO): YES